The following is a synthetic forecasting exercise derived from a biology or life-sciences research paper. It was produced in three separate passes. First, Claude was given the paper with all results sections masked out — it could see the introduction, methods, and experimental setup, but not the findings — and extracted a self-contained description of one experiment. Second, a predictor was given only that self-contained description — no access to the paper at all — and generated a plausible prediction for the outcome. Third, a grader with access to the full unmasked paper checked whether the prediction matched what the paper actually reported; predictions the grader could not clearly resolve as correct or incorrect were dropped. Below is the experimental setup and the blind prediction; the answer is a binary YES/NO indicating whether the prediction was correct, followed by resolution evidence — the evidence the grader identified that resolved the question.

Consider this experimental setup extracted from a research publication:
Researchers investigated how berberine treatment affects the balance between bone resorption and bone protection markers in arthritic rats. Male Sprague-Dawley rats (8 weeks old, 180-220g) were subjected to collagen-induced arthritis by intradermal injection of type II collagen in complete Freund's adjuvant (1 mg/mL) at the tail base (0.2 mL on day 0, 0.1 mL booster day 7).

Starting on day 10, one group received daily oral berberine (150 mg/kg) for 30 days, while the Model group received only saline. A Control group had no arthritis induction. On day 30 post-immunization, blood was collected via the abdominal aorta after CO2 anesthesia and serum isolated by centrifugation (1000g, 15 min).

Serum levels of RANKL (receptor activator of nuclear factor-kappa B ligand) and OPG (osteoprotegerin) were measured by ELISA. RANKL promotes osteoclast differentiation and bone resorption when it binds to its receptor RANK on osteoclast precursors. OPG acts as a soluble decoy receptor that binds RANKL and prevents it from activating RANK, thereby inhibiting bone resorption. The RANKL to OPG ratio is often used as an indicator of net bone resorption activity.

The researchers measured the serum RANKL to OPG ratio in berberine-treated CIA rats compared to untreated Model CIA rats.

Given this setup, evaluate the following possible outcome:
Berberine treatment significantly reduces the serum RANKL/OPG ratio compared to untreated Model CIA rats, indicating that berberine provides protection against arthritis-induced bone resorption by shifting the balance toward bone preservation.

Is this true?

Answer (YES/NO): YES